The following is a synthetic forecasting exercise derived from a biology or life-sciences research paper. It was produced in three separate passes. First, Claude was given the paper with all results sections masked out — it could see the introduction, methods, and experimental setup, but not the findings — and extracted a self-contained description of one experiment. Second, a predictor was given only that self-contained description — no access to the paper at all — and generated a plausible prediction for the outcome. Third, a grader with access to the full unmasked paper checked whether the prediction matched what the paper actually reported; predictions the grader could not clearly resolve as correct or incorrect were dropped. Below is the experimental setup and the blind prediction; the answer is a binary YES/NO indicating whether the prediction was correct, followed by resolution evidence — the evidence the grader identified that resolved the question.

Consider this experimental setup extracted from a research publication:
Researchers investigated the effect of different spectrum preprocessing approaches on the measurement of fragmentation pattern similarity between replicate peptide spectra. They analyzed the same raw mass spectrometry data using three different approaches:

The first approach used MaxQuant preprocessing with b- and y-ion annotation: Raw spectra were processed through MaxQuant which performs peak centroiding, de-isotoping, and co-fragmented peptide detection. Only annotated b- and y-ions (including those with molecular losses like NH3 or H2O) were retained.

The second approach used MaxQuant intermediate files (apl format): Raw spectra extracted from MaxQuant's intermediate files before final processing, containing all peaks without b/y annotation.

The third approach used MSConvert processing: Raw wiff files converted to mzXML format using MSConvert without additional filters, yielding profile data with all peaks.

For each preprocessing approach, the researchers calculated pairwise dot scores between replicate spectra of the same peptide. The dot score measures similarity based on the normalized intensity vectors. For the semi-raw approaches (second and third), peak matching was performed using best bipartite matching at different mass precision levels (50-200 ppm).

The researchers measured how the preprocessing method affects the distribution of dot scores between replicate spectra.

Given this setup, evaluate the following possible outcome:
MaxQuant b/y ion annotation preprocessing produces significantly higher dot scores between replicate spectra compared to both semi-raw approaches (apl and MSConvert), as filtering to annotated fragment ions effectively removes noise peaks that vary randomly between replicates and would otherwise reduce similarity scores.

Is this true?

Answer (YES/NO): YES